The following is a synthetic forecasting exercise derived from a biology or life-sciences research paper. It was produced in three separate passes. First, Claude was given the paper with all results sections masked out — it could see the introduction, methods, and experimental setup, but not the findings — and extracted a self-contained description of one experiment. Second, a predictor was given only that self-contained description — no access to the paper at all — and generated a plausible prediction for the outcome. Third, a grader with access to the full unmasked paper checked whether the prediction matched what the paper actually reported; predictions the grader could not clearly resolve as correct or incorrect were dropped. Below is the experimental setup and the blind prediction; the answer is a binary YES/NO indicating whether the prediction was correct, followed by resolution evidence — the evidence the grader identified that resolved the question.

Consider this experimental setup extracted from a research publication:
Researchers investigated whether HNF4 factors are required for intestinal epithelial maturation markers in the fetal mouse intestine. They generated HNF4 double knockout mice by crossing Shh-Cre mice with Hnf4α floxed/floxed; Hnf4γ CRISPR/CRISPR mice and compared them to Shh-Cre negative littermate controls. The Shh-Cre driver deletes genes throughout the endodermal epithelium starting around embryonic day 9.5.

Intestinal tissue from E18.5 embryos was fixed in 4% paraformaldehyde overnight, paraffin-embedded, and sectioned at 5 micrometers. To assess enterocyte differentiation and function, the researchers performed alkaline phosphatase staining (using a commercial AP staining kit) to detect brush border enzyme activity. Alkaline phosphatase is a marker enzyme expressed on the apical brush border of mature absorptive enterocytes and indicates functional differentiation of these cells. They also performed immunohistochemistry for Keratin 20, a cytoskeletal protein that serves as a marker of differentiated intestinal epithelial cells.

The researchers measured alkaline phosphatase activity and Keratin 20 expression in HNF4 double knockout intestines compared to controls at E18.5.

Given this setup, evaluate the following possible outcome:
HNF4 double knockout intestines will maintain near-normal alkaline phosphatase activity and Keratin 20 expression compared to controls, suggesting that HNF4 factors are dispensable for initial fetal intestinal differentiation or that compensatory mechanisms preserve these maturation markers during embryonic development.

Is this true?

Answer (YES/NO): NO